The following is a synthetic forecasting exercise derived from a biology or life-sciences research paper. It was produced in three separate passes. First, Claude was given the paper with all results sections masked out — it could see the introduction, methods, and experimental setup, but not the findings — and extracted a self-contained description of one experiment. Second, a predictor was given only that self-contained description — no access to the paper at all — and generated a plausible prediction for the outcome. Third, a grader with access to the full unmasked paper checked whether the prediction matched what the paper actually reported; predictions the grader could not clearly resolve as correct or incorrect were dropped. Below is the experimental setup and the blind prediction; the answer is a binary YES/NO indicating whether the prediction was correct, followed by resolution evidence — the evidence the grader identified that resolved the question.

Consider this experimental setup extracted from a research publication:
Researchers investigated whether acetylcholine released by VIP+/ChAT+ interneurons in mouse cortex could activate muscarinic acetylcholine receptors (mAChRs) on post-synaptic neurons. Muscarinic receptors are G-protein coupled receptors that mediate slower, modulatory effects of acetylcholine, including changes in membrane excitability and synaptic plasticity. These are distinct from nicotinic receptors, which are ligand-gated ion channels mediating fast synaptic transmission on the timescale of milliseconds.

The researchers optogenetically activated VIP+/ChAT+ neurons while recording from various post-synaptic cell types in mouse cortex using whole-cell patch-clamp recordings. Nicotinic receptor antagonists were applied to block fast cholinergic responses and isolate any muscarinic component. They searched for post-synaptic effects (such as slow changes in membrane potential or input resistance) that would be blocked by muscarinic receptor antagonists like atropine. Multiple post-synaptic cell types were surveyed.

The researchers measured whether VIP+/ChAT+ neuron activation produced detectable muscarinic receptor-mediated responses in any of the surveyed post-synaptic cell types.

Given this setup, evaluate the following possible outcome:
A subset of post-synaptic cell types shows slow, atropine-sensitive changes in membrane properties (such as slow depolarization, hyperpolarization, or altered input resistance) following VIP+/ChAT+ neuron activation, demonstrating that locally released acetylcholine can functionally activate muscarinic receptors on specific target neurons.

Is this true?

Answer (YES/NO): NO